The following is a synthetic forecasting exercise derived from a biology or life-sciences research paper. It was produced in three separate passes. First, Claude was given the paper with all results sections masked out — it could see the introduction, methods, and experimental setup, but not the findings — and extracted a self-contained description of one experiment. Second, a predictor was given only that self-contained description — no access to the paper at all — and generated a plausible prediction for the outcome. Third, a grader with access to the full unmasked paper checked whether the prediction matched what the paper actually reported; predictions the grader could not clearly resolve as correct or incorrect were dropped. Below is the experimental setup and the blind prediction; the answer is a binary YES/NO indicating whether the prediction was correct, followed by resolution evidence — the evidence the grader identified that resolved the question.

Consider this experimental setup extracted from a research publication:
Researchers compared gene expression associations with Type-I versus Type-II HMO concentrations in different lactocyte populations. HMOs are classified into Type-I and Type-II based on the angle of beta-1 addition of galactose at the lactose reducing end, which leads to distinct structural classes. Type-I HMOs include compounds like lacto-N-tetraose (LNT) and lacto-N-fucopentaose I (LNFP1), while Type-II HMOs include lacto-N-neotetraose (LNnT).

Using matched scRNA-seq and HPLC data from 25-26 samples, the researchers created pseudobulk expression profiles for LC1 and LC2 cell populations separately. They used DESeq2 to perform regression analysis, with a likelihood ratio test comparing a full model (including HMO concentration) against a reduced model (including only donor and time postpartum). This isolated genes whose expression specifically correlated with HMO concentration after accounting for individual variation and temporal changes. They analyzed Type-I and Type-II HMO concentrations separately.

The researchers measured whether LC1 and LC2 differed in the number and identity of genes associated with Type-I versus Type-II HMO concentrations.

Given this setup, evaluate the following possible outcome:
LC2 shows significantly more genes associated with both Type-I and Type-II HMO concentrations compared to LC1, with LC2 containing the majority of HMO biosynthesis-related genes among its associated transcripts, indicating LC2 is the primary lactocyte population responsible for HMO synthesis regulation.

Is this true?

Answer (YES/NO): NO